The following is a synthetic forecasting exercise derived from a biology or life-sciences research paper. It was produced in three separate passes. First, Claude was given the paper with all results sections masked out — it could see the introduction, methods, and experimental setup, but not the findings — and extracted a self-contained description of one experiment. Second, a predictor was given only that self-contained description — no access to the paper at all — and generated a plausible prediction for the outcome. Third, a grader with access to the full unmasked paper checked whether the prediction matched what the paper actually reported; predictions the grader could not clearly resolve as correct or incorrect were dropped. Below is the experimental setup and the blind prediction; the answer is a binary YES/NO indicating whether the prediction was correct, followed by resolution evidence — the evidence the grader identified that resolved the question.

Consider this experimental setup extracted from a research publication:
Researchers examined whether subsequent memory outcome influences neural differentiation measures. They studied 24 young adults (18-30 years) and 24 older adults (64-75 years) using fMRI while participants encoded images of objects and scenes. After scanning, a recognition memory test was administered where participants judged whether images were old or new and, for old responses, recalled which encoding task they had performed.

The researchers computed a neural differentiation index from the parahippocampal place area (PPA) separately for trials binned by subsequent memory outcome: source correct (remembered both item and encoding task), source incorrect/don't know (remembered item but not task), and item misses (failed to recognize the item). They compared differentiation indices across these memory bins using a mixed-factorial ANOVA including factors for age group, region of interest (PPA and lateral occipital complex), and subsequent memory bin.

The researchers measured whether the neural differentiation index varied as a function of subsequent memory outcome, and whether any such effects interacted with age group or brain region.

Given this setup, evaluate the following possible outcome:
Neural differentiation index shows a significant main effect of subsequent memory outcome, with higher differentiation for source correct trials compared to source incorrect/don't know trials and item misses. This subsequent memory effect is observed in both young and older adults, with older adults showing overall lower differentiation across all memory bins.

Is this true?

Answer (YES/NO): NO